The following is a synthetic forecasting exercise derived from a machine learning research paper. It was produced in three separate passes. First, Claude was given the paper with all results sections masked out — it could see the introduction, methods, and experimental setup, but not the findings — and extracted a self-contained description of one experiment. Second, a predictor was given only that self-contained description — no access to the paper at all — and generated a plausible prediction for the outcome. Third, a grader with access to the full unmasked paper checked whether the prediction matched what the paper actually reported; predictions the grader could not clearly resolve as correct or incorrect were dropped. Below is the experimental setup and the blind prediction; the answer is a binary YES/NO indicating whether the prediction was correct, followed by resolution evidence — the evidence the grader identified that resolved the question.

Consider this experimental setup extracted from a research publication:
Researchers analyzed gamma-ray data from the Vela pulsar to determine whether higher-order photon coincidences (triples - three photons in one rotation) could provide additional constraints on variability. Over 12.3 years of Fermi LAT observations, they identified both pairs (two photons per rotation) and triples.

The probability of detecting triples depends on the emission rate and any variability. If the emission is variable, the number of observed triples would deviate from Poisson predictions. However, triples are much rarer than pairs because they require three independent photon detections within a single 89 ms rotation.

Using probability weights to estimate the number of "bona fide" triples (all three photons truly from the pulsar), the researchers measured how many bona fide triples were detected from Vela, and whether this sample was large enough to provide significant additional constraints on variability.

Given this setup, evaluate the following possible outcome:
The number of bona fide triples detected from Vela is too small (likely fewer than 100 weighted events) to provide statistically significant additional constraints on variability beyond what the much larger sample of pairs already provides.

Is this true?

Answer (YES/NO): YES